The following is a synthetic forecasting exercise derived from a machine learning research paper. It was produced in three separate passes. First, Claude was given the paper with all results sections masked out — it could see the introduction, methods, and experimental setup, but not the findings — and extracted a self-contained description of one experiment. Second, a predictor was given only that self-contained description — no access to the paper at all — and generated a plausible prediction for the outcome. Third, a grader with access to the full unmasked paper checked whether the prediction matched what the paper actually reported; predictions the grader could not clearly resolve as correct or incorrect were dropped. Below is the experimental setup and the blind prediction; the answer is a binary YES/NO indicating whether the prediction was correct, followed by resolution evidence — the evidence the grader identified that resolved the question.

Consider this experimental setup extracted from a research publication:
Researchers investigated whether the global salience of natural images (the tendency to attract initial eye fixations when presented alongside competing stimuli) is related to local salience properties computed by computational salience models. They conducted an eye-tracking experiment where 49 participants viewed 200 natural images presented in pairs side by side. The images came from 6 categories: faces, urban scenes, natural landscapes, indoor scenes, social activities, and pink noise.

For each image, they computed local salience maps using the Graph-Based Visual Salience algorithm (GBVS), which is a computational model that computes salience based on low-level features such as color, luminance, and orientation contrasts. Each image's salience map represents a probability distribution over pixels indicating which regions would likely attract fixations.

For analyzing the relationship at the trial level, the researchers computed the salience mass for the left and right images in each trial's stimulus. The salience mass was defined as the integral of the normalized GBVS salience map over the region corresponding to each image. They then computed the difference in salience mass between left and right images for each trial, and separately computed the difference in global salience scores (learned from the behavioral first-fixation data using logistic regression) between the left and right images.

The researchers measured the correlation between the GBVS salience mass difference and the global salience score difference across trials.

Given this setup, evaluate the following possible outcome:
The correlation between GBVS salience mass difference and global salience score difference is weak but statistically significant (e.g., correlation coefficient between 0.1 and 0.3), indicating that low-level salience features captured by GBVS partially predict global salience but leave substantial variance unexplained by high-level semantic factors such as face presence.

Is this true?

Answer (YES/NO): NO